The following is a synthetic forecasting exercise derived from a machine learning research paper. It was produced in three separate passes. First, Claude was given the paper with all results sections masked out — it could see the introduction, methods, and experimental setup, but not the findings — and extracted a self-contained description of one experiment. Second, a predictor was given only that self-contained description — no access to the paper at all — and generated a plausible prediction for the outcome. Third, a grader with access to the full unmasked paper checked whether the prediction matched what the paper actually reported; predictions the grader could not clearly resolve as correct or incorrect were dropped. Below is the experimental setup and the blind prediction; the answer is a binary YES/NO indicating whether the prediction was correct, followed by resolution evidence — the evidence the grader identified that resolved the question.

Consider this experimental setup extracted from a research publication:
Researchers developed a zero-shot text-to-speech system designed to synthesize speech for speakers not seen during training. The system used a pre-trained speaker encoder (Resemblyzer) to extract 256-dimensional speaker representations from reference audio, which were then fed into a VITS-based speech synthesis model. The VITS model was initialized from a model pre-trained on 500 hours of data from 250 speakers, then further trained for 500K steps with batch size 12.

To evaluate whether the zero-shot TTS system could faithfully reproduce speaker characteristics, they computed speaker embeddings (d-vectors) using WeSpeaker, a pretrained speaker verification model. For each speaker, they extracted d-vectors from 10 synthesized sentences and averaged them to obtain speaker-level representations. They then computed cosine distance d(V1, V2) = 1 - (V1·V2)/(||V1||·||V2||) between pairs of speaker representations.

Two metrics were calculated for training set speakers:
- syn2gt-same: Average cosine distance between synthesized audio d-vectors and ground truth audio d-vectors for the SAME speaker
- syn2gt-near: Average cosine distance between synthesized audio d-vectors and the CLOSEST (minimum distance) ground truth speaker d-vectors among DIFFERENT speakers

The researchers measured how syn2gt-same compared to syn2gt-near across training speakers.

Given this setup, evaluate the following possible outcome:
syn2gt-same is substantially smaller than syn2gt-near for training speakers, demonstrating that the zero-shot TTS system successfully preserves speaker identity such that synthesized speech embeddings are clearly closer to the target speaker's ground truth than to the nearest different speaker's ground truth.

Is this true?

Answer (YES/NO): YES